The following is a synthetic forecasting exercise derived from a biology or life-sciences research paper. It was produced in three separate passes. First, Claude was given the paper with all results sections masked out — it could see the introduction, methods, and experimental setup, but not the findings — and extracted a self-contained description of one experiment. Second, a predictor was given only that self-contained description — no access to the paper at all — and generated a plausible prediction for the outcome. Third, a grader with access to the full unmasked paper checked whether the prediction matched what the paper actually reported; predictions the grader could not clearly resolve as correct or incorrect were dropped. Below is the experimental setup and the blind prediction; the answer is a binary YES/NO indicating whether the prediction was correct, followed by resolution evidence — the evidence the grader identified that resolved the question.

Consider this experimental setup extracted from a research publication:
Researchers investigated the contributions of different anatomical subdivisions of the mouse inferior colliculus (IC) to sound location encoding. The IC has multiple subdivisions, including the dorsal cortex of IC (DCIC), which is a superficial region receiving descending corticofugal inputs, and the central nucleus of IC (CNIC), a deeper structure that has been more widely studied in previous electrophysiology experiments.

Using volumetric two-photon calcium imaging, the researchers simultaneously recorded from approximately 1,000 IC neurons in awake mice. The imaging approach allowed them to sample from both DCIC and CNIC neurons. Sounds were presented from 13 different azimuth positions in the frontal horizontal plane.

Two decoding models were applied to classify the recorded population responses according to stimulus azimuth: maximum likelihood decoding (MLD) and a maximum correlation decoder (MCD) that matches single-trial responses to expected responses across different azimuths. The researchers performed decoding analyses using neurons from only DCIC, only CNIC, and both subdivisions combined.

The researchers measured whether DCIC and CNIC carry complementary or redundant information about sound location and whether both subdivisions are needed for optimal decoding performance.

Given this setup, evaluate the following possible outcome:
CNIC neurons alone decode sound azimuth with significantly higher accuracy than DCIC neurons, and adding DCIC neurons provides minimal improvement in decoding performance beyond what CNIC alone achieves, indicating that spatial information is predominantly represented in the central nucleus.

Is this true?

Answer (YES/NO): NO